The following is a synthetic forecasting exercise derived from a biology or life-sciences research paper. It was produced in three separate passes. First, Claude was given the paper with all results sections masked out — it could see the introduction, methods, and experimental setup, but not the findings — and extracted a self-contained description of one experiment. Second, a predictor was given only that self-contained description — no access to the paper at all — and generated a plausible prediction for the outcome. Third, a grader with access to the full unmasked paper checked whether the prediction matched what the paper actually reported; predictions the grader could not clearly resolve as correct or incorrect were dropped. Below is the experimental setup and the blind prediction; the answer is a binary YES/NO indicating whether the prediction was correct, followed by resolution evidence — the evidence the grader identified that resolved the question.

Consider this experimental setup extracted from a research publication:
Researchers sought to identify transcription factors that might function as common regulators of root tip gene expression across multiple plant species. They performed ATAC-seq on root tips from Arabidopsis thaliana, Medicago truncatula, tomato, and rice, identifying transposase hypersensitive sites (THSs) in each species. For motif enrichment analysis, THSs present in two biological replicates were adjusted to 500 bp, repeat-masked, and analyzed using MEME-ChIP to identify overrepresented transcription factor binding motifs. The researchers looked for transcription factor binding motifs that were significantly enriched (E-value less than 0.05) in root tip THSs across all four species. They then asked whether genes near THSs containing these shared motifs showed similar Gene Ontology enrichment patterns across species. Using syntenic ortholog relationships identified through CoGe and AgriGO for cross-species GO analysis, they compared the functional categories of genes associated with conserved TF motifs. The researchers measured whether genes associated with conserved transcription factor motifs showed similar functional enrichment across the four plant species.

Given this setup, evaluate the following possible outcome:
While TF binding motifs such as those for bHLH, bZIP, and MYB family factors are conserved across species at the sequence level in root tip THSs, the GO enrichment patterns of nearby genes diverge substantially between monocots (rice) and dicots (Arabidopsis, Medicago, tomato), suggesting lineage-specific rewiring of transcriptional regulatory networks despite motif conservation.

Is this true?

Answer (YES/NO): NO